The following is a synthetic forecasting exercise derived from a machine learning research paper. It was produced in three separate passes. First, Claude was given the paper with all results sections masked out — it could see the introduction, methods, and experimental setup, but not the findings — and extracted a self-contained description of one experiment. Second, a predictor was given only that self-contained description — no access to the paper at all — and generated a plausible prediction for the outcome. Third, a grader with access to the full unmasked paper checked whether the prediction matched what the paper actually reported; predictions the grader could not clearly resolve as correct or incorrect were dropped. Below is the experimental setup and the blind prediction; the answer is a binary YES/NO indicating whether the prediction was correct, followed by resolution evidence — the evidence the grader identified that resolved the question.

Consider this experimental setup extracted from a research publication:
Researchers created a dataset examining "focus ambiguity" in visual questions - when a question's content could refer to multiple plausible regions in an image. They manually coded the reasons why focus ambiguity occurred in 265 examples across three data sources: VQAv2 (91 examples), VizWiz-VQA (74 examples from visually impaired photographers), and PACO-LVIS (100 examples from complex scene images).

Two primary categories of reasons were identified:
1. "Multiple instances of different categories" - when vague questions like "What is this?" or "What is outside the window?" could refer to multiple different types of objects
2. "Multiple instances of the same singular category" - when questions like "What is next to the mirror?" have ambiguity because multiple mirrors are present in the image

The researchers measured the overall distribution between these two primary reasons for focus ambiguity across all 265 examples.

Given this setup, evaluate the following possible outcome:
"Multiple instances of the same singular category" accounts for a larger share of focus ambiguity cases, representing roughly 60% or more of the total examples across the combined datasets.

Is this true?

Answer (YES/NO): YES